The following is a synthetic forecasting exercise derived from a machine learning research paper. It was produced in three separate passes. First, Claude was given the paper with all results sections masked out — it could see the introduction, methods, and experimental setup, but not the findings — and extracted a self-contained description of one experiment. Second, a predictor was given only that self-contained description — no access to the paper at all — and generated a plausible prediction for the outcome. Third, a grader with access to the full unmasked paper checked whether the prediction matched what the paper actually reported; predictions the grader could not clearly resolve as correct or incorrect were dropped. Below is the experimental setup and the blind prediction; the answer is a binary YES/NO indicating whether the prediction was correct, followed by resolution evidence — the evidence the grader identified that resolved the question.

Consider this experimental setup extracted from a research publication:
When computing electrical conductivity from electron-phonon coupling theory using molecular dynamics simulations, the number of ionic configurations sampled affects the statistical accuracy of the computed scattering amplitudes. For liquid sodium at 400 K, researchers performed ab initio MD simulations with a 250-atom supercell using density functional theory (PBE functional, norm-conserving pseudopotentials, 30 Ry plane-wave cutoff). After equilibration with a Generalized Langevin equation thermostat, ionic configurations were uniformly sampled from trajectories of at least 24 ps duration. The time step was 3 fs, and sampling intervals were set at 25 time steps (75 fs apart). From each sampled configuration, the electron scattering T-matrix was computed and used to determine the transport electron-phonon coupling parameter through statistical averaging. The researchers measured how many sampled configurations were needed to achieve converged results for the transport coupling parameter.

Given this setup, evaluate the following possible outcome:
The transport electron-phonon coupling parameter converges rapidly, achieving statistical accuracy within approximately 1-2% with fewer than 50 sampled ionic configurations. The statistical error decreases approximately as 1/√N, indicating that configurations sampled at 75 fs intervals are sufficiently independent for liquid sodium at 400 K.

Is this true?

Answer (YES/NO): NO